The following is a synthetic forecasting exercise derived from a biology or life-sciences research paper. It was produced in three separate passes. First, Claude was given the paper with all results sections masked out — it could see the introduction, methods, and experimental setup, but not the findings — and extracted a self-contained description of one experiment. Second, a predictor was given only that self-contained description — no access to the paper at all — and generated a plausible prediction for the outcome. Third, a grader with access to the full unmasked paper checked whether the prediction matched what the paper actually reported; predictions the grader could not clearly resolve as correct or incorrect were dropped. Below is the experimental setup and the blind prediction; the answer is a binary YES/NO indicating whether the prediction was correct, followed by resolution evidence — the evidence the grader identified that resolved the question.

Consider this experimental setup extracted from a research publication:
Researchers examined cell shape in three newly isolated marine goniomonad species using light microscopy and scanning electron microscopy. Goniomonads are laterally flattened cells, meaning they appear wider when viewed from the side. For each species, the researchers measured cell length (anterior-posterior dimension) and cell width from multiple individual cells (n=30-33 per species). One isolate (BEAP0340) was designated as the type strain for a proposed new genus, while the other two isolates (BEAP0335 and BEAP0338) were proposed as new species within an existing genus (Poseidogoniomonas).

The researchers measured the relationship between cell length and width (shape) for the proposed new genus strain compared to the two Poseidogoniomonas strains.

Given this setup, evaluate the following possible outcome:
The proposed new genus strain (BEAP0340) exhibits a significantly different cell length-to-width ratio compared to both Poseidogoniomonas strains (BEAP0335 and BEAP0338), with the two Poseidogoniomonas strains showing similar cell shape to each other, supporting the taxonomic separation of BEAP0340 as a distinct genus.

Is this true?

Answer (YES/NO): YES